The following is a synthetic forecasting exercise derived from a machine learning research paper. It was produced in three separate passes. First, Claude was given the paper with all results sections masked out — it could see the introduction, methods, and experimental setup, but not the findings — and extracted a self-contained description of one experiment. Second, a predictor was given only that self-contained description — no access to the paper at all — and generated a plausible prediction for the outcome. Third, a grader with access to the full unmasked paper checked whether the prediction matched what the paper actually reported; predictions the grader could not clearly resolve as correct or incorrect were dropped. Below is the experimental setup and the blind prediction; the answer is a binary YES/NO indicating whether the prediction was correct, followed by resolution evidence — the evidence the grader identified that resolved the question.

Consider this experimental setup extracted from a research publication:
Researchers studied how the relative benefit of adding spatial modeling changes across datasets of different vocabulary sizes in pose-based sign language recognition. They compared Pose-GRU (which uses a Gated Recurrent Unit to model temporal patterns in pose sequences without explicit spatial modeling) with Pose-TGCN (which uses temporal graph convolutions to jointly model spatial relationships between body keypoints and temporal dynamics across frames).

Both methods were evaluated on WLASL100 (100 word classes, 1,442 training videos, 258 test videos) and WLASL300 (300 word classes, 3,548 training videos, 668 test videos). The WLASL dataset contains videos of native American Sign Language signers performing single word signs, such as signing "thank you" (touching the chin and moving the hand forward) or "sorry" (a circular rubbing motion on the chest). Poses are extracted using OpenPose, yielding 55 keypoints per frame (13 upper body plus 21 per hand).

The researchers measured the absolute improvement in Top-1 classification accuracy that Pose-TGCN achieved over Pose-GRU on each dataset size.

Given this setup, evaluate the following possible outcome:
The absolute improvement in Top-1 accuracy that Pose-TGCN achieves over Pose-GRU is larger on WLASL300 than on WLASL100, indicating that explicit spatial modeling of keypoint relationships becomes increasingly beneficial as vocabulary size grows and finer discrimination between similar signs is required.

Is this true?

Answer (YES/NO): NO